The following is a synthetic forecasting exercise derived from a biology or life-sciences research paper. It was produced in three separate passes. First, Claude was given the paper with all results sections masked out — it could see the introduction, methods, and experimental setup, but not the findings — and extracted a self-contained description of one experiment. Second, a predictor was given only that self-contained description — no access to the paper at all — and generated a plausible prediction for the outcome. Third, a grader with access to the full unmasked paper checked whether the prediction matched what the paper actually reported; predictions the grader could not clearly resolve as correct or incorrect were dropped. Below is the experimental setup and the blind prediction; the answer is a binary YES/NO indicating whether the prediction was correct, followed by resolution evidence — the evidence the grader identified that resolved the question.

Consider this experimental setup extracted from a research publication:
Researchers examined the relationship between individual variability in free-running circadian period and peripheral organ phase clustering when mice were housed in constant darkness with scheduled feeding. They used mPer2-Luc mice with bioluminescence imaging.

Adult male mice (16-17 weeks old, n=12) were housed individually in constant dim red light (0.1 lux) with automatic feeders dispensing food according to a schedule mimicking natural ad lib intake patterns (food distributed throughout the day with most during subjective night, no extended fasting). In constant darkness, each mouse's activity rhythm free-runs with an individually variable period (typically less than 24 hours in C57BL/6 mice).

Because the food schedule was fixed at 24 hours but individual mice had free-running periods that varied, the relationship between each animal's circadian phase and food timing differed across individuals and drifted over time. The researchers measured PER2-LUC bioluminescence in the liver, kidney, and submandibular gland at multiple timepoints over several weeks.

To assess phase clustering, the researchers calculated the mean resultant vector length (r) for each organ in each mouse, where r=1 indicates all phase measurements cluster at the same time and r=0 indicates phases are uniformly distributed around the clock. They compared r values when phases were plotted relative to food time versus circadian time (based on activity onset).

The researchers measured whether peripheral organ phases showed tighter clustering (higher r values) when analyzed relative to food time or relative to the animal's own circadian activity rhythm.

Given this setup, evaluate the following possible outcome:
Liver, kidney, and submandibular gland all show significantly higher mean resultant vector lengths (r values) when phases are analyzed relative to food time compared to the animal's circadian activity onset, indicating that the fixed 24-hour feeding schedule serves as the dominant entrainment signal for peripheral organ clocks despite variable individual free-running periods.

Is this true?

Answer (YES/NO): NO